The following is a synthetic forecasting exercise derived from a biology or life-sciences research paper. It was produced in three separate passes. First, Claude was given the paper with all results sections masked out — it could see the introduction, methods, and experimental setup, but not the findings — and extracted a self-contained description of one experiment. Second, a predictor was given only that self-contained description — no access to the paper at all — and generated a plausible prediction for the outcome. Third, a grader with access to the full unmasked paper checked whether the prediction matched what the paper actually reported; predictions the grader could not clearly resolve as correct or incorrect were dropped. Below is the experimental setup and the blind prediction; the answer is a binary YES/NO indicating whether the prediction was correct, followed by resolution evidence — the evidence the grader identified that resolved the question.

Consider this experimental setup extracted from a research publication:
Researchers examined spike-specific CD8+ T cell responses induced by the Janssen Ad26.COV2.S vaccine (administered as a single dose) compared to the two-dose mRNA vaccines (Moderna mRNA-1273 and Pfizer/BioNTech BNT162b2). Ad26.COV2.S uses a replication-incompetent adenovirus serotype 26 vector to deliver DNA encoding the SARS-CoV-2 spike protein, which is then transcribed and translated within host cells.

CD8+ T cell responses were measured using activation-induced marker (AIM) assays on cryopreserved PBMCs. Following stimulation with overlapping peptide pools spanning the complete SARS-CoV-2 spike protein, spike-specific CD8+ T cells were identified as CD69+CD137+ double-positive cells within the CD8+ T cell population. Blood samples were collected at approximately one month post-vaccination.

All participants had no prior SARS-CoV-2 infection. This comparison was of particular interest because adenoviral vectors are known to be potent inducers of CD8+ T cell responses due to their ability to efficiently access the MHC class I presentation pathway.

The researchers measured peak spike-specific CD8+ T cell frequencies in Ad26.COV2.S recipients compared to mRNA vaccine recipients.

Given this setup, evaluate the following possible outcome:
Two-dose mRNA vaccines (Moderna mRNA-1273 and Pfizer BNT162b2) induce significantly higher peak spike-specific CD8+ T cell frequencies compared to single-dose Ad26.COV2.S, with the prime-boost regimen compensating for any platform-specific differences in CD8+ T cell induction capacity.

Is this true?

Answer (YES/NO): NO